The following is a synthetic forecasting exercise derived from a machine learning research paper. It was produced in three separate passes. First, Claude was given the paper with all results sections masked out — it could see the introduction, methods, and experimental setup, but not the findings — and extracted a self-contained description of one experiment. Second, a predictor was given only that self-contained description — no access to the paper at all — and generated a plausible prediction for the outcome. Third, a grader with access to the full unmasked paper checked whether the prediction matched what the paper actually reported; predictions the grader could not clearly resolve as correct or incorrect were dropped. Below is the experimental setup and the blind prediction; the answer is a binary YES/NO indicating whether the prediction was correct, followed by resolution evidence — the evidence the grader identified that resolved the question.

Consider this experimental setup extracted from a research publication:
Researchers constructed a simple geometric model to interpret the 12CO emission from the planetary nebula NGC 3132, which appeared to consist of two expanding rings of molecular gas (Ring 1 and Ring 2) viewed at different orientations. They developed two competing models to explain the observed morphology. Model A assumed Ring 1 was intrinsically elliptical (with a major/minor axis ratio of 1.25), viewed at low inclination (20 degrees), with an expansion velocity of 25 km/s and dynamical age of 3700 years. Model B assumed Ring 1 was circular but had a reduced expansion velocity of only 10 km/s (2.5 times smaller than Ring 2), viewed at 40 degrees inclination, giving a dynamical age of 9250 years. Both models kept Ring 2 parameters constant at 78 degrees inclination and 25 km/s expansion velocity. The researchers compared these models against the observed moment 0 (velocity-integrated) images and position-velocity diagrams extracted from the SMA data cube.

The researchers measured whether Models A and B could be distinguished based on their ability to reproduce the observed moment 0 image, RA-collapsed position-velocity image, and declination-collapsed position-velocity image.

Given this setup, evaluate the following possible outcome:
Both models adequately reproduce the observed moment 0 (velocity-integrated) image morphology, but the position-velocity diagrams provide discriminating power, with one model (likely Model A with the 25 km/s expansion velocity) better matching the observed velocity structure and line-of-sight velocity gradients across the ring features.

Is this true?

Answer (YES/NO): NO